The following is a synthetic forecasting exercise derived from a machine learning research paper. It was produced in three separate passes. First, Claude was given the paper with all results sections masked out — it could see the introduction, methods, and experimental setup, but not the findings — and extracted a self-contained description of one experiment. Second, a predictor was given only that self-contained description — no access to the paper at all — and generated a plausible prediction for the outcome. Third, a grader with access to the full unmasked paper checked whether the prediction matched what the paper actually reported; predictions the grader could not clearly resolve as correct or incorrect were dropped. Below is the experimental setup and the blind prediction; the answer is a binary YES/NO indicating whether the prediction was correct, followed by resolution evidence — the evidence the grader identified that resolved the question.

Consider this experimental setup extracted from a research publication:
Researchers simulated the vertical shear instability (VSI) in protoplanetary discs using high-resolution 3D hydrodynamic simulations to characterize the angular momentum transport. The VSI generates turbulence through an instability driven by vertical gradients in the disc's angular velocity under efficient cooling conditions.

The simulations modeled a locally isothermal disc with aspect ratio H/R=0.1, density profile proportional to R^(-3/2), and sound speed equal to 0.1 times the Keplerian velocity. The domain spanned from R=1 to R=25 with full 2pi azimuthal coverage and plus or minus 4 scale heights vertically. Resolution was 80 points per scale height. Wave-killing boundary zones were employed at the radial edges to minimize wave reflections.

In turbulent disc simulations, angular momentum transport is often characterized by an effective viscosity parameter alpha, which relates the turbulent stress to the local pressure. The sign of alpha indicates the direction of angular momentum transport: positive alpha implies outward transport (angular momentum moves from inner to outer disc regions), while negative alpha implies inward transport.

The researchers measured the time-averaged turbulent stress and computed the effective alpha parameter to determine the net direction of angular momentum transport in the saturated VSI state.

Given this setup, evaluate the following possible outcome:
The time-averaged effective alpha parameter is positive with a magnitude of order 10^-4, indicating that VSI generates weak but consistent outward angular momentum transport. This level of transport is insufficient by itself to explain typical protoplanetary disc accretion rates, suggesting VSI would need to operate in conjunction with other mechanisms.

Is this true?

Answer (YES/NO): NO